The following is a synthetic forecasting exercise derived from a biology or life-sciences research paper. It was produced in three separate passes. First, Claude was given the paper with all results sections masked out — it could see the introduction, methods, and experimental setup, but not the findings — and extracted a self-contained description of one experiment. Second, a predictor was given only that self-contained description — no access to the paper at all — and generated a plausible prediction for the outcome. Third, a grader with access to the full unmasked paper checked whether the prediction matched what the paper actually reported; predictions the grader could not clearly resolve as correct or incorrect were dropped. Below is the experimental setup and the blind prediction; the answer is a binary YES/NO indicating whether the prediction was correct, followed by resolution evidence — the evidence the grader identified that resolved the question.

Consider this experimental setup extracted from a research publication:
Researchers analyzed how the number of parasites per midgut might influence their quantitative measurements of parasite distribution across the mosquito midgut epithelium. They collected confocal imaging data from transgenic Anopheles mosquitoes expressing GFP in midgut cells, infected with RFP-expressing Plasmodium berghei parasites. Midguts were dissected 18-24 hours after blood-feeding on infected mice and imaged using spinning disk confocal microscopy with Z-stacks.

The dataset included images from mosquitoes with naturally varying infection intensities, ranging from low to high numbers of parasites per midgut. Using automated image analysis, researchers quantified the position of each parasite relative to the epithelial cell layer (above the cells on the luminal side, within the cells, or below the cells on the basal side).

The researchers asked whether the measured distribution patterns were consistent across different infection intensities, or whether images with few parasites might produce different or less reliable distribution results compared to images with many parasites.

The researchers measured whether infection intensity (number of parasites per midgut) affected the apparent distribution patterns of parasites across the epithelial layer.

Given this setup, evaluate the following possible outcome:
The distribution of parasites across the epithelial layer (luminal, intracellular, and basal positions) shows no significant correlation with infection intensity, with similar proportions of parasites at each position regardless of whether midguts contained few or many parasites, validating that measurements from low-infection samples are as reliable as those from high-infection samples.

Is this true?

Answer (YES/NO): NO